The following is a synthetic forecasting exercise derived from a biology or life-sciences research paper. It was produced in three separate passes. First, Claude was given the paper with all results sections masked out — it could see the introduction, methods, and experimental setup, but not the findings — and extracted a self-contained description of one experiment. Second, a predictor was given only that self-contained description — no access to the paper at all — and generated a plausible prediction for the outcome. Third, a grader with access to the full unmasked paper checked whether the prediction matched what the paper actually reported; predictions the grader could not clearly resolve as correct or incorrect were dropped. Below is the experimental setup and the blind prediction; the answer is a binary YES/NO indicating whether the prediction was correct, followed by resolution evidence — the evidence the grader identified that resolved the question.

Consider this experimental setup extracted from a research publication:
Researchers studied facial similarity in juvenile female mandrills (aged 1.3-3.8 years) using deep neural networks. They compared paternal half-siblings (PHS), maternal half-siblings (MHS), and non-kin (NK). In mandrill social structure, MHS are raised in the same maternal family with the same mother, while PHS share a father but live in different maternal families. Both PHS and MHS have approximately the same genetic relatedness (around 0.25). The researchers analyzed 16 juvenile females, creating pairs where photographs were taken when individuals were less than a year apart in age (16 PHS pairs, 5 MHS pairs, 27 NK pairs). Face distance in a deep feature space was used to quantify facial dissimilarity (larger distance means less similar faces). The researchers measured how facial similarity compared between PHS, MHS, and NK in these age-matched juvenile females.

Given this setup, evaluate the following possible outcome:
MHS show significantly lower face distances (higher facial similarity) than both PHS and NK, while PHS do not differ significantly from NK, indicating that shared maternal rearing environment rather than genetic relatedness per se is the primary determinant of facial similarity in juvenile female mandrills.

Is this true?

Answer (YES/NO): NO